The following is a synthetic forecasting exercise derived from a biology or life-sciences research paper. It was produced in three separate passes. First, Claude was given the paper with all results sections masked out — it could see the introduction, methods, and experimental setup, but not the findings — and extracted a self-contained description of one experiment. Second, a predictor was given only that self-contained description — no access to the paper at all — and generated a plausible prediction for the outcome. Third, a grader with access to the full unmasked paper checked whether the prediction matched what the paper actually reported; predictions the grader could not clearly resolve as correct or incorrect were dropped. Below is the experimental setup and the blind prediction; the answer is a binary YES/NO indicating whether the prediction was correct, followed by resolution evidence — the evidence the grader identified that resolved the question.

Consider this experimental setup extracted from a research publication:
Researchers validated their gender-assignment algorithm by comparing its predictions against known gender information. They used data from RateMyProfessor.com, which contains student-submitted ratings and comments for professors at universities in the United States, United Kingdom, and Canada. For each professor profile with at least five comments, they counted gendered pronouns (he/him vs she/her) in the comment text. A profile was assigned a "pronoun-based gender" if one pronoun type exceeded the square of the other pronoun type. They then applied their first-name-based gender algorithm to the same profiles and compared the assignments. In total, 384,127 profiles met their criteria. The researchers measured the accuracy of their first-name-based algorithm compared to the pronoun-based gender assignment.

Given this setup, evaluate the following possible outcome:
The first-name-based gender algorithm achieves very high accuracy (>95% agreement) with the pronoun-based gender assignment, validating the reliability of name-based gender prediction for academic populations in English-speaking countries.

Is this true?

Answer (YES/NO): YES